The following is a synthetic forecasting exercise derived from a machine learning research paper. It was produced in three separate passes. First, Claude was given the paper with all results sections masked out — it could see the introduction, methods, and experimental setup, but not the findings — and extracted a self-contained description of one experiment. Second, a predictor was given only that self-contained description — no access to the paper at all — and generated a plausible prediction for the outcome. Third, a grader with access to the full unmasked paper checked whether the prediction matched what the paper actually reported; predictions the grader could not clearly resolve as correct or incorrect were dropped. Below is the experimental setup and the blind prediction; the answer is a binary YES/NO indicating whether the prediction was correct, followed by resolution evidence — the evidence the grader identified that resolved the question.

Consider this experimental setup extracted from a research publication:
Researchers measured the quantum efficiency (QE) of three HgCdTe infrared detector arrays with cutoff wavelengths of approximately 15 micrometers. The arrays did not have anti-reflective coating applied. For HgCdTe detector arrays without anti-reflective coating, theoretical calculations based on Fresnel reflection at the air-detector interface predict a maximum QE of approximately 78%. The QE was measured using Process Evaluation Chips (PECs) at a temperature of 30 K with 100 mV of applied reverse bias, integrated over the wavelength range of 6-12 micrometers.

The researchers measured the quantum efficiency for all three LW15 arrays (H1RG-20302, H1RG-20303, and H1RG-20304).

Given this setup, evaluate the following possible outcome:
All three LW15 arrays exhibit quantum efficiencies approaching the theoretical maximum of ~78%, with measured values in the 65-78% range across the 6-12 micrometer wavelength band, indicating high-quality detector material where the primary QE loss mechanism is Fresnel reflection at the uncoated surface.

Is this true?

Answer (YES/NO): NO